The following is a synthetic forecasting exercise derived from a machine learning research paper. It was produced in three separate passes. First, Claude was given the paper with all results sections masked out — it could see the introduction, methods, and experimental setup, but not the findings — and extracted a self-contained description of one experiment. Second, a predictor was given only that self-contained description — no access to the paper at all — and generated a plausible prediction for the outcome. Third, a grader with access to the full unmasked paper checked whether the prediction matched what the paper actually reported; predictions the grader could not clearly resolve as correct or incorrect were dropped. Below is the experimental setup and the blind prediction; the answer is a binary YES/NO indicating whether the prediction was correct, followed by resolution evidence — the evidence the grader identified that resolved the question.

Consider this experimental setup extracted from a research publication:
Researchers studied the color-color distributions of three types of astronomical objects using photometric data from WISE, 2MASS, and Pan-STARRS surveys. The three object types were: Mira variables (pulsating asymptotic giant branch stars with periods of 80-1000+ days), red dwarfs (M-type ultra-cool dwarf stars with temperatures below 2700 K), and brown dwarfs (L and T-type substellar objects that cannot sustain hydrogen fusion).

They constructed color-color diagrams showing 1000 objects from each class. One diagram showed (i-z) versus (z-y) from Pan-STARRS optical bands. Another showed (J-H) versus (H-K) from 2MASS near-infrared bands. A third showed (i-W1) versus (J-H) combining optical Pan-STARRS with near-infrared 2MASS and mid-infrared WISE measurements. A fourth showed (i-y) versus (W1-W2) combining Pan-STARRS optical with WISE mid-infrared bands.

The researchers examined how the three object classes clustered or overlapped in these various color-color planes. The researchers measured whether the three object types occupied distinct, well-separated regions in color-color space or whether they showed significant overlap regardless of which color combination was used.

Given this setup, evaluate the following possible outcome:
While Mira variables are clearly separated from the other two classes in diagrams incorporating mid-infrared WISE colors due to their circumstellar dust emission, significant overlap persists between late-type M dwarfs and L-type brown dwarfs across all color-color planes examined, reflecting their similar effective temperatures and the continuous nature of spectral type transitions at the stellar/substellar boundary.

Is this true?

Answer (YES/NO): NO